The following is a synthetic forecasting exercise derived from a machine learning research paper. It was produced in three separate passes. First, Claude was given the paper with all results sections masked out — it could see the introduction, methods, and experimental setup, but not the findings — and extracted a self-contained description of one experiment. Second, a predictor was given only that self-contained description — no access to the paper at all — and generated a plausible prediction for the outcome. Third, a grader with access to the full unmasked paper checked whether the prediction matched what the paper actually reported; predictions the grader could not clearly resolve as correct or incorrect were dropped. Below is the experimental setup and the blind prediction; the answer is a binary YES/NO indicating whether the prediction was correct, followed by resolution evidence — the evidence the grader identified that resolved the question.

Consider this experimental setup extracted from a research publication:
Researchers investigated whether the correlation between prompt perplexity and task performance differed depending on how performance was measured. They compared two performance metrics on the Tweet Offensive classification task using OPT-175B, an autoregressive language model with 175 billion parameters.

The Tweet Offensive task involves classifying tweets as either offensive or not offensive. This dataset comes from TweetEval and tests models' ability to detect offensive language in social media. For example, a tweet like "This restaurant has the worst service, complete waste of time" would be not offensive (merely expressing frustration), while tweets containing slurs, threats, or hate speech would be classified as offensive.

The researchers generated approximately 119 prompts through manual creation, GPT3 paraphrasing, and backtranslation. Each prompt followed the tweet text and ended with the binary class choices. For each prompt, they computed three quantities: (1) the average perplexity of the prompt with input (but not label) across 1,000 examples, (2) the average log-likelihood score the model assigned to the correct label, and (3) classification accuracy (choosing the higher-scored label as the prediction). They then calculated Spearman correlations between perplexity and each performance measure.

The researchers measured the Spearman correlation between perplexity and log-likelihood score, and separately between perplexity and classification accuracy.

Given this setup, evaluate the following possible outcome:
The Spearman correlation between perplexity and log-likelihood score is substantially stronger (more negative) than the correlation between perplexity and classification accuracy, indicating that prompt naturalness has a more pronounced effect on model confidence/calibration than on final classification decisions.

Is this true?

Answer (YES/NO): NO